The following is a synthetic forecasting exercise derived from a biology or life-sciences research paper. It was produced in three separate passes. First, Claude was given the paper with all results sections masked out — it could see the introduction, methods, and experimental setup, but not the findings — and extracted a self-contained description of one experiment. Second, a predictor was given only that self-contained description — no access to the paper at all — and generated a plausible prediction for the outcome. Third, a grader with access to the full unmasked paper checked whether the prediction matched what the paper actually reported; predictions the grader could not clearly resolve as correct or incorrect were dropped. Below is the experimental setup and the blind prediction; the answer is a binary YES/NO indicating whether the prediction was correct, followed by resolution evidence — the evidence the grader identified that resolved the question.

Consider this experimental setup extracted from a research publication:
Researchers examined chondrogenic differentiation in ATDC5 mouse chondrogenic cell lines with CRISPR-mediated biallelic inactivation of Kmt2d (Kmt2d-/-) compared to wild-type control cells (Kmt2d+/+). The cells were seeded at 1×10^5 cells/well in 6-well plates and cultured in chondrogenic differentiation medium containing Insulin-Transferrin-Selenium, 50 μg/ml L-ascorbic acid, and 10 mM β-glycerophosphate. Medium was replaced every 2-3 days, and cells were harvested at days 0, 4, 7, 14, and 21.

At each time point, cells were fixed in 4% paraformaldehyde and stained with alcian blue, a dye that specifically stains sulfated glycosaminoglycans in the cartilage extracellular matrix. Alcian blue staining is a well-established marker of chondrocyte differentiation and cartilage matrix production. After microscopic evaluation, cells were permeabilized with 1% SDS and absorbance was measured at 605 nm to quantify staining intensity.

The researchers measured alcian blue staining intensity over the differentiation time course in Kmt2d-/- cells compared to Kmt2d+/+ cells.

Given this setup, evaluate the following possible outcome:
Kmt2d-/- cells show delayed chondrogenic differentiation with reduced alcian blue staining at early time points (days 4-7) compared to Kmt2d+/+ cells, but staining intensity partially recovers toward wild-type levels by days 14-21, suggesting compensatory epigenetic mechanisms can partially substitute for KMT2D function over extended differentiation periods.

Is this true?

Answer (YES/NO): NO